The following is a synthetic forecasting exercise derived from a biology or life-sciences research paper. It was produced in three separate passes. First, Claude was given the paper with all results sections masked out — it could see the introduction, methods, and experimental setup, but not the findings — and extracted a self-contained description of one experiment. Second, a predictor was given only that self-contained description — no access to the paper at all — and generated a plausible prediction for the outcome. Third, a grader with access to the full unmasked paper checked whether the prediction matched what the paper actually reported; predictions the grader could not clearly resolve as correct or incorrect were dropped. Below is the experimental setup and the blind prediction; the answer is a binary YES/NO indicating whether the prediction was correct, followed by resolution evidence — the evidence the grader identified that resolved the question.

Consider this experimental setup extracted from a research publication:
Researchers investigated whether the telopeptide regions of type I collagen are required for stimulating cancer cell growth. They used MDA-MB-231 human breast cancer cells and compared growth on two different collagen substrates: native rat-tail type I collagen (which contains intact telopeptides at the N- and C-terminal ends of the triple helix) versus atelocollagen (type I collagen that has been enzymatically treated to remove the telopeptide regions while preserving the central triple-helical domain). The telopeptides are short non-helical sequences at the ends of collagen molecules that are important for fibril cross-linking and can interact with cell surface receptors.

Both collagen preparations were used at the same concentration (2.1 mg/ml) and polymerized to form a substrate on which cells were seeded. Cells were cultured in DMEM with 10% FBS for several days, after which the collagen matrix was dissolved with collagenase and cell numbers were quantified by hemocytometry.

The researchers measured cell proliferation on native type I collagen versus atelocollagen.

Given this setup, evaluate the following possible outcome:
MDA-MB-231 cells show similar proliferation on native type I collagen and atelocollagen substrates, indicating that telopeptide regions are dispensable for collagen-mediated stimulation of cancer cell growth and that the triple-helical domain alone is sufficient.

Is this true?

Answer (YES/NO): NO